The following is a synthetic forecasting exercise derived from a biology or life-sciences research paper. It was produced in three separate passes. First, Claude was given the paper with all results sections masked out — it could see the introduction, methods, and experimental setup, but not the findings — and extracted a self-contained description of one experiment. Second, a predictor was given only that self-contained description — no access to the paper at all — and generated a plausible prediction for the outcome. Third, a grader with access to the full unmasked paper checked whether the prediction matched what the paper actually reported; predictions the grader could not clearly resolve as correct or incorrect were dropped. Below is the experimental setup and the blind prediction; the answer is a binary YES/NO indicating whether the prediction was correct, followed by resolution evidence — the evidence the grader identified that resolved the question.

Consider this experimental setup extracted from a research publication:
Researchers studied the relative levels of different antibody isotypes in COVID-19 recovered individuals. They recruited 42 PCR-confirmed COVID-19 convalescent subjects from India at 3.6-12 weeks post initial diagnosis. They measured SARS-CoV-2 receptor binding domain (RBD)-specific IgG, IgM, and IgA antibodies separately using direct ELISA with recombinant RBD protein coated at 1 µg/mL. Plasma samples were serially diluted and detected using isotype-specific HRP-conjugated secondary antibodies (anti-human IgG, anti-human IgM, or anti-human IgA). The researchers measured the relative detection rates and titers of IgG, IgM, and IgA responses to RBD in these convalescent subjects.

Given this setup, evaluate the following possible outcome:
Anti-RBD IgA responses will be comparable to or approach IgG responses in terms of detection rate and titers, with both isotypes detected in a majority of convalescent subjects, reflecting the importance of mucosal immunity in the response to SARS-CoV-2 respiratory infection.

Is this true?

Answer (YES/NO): NO